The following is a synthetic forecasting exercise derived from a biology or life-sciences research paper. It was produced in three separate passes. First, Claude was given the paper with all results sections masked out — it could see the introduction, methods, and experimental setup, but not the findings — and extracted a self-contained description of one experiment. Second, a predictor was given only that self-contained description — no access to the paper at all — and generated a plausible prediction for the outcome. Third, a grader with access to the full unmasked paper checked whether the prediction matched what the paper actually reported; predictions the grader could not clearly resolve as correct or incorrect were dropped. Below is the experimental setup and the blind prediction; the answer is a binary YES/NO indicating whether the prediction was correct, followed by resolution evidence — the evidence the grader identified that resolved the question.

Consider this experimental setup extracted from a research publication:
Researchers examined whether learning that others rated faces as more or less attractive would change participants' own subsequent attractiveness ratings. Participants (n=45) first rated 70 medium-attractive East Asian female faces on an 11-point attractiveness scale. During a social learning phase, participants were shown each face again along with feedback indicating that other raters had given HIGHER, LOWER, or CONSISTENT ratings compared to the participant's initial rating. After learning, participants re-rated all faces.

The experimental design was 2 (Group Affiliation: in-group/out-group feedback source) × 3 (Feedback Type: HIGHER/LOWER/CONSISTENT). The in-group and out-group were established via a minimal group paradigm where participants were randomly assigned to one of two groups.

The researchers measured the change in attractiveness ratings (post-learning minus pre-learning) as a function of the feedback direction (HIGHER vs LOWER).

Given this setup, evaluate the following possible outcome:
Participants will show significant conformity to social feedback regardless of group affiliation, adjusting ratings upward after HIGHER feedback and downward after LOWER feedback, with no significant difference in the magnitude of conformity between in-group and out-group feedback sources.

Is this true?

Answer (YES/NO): NO